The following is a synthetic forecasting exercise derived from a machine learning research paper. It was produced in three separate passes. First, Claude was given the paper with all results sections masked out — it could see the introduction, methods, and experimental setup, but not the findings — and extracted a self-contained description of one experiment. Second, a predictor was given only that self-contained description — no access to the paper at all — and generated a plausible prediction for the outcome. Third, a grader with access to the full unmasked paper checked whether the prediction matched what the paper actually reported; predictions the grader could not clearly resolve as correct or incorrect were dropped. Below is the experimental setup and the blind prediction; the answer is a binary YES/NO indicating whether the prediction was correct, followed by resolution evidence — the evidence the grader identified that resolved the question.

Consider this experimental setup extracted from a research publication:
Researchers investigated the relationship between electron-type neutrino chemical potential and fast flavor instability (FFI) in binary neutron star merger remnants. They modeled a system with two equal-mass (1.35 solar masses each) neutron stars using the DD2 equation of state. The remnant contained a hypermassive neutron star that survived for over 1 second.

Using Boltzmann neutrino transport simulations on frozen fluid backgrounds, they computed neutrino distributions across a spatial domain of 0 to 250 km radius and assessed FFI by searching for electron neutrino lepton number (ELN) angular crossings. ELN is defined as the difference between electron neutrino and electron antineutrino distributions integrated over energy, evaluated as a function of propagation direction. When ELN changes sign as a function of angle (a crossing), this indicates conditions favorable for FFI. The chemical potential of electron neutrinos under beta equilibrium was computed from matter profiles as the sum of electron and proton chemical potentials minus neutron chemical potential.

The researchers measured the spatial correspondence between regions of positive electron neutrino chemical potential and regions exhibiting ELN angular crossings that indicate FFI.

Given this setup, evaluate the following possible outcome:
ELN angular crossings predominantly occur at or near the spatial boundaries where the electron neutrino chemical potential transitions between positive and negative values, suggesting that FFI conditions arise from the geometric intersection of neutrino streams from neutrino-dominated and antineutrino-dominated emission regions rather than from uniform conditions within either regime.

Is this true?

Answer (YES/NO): NO